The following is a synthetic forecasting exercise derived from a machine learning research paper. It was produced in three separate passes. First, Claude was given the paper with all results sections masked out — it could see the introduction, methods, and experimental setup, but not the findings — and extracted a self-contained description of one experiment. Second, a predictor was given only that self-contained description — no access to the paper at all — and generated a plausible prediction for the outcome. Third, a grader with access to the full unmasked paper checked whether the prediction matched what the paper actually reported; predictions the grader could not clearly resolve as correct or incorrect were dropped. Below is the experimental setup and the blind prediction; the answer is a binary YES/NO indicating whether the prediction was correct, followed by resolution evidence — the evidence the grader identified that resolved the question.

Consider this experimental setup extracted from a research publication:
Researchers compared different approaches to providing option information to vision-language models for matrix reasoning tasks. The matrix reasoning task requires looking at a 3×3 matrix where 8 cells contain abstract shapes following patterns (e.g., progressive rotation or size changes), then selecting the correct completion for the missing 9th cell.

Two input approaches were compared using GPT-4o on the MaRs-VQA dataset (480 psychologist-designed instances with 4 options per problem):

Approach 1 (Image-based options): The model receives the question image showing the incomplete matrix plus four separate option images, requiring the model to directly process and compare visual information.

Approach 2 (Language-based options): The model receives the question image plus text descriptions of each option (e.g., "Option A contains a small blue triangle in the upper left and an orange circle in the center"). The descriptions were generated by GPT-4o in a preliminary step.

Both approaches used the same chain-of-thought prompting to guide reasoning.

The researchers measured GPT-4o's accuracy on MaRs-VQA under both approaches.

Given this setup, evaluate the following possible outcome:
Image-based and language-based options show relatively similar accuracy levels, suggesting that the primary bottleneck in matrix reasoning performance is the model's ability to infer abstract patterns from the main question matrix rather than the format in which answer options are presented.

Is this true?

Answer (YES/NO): YES